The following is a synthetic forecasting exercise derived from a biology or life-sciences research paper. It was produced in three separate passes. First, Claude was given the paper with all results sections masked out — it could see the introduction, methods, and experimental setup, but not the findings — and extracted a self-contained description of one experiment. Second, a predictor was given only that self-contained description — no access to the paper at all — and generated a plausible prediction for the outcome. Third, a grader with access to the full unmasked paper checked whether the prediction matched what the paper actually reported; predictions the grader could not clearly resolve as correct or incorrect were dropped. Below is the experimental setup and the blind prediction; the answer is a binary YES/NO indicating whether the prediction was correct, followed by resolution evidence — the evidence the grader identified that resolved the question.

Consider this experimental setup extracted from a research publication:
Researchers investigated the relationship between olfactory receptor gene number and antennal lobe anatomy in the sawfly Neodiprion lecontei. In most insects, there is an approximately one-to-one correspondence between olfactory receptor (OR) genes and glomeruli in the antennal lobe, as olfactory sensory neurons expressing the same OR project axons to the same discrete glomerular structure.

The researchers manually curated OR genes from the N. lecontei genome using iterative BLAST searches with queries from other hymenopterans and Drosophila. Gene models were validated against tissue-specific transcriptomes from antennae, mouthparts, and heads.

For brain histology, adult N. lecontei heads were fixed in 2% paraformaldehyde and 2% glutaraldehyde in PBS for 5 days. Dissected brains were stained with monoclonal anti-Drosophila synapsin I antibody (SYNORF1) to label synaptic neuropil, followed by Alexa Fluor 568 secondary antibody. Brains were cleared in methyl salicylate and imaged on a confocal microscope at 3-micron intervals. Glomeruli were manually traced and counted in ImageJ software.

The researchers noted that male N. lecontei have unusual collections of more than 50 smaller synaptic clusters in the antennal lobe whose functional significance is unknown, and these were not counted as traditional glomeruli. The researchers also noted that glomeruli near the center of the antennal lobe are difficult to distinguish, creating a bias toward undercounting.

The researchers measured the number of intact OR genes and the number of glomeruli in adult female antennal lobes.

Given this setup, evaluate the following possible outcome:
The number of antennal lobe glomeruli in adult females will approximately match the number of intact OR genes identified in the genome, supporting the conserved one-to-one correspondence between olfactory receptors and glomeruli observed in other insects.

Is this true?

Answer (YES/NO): YES